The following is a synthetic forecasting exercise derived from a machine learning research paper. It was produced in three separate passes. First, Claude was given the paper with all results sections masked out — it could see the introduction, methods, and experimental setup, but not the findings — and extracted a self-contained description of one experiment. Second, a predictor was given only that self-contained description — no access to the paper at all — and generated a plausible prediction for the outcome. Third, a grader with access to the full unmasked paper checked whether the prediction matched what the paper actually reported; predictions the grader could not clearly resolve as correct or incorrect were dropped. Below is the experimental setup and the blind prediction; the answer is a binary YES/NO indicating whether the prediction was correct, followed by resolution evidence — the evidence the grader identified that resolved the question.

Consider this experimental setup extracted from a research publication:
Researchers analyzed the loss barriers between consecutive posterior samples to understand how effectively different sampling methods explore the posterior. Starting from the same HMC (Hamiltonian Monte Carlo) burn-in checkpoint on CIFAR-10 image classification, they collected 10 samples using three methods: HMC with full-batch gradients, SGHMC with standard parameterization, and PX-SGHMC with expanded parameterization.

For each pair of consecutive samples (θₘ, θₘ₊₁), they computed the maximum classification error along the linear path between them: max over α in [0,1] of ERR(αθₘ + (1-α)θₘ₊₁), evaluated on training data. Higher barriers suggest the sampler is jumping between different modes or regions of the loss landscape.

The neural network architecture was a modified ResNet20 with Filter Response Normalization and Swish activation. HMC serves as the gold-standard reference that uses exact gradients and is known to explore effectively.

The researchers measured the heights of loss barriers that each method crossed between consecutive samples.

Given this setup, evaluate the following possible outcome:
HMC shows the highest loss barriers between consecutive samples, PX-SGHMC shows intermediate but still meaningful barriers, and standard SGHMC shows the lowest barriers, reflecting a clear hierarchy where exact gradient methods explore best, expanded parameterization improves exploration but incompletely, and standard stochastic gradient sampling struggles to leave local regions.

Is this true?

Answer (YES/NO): YES